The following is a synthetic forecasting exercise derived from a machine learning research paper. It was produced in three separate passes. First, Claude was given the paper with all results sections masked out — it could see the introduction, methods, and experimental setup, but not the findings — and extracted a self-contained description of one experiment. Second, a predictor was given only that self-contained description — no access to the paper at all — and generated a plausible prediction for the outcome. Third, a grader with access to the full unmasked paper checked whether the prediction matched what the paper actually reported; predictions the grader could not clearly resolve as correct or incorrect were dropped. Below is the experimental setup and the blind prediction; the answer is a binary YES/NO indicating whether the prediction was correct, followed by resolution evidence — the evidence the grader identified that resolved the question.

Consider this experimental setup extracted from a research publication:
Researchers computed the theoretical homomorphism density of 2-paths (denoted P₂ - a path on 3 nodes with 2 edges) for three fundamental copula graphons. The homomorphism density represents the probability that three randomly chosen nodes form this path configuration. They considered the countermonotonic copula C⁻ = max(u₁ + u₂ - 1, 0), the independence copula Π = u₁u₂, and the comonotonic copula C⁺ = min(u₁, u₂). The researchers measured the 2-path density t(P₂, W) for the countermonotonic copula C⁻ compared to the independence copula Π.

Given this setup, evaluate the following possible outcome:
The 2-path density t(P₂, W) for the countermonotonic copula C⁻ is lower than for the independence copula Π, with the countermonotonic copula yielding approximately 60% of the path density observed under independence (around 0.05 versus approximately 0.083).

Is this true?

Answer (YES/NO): YES